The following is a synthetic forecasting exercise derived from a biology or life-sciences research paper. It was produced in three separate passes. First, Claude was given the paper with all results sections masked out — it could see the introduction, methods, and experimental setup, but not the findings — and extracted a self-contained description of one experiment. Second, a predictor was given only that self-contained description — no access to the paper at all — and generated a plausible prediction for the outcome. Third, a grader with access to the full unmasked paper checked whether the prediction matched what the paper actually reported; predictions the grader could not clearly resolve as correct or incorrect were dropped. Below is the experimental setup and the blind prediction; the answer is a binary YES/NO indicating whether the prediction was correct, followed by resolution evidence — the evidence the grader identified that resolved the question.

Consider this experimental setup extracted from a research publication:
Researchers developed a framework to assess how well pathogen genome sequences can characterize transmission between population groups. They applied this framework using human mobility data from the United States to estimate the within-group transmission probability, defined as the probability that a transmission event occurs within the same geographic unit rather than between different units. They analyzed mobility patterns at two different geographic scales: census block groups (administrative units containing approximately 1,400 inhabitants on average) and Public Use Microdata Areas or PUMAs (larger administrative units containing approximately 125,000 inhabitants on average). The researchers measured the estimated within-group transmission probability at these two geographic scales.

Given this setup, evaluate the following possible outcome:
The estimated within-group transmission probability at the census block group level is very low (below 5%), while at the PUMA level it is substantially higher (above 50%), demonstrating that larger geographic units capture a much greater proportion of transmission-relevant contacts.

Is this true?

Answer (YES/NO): NO